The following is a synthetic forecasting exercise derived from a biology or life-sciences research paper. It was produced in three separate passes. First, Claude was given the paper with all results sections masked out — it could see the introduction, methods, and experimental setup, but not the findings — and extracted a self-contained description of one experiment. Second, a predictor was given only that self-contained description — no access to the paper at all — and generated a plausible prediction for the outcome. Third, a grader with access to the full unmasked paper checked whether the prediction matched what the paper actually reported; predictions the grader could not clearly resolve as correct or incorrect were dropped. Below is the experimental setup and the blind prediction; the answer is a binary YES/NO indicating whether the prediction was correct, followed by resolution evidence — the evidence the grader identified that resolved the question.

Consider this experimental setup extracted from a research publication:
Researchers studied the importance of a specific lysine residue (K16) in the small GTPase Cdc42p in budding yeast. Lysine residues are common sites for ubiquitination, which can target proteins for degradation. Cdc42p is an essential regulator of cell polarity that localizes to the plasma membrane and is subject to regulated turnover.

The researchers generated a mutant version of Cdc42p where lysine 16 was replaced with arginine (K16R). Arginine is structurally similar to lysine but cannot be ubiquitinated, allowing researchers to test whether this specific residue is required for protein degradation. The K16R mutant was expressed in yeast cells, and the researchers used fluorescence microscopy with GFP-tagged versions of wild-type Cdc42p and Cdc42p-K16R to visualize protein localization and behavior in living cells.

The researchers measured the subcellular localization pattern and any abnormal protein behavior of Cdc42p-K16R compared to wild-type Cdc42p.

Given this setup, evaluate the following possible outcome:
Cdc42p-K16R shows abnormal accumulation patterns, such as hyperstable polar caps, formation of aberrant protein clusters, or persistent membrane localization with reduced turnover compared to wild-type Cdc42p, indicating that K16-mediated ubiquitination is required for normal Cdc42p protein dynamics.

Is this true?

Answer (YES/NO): NO